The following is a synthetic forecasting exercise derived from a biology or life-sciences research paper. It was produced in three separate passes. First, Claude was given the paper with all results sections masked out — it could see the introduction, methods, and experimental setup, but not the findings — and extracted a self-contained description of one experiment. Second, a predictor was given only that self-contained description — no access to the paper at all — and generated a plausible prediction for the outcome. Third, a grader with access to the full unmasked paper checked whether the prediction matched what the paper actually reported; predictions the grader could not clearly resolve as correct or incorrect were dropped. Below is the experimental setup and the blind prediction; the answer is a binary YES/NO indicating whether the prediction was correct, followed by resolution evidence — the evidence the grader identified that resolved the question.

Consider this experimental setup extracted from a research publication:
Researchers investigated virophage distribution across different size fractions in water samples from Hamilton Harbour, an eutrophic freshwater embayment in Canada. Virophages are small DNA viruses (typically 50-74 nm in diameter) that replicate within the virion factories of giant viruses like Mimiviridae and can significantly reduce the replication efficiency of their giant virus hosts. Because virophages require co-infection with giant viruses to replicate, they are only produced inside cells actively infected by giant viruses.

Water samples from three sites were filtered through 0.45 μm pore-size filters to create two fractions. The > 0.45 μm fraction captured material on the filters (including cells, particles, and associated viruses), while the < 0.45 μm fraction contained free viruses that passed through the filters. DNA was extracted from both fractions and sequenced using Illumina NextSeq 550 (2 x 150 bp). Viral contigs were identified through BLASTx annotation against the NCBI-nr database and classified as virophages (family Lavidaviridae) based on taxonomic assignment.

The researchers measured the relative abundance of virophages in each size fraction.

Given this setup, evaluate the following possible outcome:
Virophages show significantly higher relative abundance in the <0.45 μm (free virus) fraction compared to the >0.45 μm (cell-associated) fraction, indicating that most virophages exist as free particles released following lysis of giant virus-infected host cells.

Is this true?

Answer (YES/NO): NO